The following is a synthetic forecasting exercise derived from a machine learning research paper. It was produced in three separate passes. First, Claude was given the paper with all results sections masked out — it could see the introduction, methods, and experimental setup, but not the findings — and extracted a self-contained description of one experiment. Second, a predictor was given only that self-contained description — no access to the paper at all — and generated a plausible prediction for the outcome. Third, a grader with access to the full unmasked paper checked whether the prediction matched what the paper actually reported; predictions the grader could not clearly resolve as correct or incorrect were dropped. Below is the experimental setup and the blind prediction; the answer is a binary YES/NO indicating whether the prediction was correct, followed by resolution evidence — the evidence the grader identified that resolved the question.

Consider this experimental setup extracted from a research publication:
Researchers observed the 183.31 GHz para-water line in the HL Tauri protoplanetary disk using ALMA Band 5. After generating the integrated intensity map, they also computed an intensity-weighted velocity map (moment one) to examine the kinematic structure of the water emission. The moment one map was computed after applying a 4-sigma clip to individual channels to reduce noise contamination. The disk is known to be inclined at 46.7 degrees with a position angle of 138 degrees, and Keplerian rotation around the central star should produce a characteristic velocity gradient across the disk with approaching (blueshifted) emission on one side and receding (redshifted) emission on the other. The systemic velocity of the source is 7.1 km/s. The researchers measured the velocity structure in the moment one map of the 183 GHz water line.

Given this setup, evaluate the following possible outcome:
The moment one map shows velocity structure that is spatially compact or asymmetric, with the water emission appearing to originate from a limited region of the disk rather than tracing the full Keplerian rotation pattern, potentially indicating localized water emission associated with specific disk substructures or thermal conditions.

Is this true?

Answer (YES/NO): NO